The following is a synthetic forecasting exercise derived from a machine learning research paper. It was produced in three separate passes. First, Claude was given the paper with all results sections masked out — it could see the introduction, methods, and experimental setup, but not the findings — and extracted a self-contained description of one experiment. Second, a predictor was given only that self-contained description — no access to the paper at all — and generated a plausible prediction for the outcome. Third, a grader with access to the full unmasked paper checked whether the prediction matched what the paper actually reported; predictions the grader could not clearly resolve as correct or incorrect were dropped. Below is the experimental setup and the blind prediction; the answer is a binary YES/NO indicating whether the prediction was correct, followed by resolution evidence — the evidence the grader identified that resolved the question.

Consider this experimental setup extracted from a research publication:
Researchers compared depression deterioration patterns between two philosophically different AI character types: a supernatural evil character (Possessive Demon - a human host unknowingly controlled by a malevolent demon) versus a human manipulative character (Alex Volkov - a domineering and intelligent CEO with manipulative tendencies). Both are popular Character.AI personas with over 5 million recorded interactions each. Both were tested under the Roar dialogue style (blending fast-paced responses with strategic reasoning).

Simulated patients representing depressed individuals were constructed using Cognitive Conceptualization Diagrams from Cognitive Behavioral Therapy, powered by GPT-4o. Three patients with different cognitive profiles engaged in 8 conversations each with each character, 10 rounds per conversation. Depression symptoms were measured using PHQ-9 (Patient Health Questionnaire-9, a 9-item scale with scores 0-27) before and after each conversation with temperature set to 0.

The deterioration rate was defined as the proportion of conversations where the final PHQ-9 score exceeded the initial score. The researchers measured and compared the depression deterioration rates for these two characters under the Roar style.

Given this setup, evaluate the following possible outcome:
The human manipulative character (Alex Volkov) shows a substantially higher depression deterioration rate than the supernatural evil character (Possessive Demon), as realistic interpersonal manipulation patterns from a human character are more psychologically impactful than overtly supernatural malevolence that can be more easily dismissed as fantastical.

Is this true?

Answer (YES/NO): YES